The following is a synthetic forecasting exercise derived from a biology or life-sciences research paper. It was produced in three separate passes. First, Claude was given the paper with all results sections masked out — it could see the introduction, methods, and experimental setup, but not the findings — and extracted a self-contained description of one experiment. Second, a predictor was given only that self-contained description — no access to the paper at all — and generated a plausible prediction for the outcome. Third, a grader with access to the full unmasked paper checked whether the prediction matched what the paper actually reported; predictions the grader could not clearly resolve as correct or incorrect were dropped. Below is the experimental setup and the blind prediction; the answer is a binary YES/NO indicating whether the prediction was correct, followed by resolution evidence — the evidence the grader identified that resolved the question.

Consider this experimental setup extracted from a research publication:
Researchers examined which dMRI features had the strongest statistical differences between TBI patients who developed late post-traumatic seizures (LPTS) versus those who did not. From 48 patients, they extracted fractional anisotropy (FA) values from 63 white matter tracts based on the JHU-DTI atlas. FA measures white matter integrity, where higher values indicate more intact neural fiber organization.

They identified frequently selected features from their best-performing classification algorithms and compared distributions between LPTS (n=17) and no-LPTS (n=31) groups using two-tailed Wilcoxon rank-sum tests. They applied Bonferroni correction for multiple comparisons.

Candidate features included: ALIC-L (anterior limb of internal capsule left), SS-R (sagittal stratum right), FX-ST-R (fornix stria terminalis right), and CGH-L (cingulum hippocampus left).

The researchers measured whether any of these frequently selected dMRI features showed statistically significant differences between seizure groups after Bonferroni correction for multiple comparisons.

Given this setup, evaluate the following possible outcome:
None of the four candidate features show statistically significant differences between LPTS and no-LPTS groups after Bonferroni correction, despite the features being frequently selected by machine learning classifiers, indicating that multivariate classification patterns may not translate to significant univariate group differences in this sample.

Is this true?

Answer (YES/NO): YES